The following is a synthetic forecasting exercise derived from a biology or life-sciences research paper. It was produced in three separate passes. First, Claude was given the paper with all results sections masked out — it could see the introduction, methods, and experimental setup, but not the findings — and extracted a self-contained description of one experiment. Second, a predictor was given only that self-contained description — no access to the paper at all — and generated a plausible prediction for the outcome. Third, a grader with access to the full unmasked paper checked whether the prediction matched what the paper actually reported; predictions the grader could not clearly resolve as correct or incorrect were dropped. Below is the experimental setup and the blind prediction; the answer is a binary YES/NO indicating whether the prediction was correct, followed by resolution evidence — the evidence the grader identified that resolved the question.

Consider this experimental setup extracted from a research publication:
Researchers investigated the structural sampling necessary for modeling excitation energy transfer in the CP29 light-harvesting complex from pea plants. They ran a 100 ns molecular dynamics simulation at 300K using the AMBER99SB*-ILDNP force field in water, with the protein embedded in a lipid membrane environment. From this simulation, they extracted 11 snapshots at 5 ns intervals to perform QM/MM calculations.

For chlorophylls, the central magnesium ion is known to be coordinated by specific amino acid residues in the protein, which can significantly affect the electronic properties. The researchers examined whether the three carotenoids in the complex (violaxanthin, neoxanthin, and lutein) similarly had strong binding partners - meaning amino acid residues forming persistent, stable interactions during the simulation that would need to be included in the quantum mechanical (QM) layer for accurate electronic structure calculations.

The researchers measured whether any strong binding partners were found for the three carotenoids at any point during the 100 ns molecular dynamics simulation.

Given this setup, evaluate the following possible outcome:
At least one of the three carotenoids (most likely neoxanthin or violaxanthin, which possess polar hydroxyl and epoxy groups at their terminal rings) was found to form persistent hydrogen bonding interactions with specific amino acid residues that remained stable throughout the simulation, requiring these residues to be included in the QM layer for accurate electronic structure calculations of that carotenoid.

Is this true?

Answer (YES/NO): NO